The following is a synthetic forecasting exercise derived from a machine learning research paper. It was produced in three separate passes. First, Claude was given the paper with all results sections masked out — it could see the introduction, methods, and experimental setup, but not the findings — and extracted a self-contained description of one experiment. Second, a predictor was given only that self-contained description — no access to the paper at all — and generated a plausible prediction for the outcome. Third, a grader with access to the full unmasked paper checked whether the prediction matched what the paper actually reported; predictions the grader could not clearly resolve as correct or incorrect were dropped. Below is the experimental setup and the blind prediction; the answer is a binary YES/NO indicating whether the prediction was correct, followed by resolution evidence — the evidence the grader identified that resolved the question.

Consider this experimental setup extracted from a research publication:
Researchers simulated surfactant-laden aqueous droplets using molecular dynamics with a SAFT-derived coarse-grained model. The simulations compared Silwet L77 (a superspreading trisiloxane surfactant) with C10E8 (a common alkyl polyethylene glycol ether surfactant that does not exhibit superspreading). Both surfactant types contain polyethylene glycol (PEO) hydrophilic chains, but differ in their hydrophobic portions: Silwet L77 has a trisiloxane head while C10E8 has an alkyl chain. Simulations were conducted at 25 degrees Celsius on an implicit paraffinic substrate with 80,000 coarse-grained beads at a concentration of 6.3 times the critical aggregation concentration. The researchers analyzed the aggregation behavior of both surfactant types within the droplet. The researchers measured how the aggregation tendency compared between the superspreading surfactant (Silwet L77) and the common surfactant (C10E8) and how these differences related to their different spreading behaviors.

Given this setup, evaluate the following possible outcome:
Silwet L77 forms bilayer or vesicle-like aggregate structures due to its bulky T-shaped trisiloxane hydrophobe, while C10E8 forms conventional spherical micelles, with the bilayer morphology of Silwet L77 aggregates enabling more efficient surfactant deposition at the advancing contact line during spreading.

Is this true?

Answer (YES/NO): NO